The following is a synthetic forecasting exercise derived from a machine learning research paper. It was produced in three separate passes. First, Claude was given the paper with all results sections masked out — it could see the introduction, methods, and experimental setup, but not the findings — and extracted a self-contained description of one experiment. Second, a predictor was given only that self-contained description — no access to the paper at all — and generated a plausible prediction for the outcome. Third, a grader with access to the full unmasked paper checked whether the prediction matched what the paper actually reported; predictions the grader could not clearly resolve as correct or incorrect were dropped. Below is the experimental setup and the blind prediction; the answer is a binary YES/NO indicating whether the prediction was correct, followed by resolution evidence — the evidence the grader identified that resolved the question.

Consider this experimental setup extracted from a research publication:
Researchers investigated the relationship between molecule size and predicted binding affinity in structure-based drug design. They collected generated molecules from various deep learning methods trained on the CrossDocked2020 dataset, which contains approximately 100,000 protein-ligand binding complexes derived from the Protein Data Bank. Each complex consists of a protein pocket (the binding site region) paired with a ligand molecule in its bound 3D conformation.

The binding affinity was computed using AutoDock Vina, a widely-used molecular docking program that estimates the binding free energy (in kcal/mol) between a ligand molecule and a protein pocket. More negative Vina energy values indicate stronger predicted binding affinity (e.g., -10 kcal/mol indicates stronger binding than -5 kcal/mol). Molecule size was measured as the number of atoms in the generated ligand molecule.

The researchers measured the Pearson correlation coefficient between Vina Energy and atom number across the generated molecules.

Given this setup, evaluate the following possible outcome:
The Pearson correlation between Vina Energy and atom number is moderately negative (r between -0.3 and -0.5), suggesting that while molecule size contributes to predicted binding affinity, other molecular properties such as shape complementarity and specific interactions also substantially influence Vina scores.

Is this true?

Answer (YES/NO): NO